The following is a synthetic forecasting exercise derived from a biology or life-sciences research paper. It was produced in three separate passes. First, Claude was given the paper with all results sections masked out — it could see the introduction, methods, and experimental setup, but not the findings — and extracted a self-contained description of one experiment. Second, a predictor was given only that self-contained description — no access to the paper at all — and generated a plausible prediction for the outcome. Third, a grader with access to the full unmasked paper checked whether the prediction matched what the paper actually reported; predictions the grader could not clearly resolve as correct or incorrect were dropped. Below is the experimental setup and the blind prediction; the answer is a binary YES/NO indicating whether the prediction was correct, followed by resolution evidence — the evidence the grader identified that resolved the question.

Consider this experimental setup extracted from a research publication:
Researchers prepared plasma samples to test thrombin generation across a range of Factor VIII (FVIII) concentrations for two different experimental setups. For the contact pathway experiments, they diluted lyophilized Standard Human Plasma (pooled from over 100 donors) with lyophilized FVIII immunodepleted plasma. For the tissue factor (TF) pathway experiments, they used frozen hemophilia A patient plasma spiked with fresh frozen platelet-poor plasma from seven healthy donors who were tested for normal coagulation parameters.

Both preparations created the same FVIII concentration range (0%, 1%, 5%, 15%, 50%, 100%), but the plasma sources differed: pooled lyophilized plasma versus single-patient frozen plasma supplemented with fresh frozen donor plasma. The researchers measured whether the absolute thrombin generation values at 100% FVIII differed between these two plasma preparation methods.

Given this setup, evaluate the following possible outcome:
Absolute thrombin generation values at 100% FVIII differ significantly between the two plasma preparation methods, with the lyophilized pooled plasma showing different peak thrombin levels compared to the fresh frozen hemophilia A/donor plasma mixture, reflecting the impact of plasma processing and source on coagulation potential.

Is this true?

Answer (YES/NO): YES